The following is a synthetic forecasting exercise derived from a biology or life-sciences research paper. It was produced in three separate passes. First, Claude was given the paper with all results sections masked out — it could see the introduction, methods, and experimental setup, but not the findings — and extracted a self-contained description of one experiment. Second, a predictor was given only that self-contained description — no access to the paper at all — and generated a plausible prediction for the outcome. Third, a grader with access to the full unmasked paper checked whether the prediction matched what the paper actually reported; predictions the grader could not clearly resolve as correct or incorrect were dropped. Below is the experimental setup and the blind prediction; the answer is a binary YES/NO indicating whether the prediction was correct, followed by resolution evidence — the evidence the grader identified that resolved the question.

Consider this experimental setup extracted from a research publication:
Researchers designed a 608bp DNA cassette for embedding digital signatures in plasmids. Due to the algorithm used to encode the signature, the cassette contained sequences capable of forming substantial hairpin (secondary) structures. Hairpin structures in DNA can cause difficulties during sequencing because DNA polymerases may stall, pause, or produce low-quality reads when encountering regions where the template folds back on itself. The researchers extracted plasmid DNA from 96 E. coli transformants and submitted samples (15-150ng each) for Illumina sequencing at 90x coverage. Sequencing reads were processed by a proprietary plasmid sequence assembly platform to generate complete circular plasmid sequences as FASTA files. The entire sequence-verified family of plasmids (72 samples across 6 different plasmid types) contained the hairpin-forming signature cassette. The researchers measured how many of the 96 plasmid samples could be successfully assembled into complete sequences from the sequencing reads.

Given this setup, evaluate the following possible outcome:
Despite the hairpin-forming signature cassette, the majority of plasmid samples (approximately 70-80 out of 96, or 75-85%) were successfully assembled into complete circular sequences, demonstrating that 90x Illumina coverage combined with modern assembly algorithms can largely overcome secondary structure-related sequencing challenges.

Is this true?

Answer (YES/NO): NO